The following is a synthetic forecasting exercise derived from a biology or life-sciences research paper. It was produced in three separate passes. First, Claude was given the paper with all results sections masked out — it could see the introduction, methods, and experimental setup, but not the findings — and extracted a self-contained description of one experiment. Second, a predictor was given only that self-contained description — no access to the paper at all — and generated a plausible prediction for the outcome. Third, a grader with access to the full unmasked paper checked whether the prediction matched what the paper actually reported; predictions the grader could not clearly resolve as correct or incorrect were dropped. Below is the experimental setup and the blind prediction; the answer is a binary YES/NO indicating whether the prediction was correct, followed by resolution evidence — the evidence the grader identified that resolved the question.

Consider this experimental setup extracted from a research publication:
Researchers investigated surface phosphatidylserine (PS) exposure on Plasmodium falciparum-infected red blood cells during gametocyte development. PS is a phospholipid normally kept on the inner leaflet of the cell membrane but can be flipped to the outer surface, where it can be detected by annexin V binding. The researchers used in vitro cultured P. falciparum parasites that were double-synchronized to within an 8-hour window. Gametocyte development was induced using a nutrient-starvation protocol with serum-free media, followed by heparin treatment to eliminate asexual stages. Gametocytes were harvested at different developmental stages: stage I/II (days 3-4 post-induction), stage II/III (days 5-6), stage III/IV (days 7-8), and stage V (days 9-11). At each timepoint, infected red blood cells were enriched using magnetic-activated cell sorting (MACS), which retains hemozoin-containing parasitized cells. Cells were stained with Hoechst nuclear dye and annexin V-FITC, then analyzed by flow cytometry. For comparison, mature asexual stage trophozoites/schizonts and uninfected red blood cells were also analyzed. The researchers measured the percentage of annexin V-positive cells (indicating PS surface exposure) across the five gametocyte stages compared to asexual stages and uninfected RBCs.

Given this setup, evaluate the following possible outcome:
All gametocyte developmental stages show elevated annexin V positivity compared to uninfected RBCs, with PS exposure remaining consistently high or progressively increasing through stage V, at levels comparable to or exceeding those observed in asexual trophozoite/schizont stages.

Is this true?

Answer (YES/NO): NO